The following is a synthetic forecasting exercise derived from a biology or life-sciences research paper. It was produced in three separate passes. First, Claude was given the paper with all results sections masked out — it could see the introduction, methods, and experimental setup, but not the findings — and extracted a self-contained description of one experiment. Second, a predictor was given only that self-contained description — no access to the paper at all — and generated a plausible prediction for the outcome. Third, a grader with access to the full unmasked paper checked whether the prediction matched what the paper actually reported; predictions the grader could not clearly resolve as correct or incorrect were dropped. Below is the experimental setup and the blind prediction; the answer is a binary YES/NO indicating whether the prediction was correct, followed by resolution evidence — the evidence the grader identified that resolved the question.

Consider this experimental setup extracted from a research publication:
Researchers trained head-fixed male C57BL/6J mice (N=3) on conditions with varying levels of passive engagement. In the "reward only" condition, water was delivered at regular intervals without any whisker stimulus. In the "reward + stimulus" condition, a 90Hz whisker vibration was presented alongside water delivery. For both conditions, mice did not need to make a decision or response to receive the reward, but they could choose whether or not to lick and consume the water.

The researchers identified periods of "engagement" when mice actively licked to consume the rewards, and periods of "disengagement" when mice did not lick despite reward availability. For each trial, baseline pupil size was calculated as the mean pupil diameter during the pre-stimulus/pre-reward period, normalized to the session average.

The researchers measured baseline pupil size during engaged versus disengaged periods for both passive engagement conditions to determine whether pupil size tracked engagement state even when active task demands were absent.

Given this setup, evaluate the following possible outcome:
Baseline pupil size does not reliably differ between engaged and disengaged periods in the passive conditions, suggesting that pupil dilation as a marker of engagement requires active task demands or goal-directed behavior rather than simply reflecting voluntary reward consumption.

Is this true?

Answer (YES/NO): NO